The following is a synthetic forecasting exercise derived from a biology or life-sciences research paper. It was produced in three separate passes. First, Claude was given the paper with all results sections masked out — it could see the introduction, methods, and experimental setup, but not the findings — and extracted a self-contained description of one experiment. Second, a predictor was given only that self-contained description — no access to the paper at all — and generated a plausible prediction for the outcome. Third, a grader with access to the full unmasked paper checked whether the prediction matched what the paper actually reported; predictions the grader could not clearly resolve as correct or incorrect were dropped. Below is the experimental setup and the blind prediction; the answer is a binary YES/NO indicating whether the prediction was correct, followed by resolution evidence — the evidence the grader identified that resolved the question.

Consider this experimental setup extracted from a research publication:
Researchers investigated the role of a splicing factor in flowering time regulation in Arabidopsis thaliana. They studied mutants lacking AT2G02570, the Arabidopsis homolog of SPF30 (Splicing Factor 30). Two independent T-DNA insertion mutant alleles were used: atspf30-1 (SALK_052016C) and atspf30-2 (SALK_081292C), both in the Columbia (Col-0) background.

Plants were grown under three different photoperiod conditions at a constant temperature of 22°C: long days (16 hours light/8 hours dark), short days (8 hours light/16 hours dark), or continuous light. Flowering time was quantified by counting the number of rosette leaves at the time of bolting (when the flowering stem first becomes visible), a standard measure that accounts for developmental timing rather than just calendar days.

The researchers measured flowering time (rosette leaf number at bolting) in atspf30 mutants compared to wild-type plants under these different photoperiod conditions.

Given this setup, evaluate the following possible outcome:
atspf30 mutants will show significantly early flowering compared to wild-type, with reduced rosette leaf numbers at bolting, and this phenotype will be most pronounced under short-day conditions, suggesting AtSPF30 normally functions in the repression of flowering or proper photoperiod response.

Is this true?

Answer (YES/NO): NO